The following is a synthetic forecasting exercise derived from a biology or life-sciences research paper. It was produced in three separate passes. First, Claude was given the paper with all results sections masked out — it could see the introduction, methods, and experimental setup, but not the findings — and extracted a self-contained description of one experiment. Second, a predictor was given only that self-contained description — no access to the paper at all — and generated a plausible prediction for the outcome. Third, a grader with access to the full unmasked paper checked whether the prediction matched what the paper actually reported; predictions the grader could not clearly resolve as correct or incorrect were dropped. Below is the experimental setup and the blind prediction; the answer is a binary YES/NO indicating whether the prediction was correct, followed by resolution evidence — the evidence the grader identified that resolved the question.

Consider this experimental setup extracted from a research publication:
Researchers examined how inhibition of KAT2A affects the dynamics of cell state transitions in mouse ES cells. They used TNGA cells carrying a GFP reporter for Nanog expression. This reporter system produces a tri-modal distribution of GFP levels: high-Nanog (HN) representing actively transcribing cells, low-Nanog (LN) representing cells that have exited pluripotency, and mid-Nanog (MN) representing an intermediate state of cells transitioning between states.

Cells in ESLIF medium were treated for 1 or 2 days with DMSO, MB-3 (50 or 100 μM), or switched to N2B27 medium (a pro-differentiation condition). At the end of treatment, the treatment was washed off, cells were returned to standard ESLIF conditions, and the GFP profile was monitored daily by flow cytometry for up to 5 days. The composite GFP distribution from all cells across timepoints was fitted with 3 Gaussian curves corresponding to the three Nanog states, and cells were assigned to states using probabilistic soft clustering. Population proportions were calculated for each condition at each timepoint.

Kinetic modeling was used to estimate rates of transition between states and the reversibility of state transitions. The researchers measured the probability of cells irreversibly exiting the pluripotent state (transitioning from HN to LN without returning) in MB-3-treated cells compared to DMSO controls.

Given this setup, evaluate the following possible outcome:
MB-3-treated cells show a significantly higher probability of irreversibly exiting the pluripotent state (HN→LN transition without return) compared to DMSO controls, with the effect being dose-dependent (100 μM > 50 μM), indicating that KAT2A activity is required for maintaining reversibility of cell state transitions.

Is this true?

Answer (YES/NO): NO